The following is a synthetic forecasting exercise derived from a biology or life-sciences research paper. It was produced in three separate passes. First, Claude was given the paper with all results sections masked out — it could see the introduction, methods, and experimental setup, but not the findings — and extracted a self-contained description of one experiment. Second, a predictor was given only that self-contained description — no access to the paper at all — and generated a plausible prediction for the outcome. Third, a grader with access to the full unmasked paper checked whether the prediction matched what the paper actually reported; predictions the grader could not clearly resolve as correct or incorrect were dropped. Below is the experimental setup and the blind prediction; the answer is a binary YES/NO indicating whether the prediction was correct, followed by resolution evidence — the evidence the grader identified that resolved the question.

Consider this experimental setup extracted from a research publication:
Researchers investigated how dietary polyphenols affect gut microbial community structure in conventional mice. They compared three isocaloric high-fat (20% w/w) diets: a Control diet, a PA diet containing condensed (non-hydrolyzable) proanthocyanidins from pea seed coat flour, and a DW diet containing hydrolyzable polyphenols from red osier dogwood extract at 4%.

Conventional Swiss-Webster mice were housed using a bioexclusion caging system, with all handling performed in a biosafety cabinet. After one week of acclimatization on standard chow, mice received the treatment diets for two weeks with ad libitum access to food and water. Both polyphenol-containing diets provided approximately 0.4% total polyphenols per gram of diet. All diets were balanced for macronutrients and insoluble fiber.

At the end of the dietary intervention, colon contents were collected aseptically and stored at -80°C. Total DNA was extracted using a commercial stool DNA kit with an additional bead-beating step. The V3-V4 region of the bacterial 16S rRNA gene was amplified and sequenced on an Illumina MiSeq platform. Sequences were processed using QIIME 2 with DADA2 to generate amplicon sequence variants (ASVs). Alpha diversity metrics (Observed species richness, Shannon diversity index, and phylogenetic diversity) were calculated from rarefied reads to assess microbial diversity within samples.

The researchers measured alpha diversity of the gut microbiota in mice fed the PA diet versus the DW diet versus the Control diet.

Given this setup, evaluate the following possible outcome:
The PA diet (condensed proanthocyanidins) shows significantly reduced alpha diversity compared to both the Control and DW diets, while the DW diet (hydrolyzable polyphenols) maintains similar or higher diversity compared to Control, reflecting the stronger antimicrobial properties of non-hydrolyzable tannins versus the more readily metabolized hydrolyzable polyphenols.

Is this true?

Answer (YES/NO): NO